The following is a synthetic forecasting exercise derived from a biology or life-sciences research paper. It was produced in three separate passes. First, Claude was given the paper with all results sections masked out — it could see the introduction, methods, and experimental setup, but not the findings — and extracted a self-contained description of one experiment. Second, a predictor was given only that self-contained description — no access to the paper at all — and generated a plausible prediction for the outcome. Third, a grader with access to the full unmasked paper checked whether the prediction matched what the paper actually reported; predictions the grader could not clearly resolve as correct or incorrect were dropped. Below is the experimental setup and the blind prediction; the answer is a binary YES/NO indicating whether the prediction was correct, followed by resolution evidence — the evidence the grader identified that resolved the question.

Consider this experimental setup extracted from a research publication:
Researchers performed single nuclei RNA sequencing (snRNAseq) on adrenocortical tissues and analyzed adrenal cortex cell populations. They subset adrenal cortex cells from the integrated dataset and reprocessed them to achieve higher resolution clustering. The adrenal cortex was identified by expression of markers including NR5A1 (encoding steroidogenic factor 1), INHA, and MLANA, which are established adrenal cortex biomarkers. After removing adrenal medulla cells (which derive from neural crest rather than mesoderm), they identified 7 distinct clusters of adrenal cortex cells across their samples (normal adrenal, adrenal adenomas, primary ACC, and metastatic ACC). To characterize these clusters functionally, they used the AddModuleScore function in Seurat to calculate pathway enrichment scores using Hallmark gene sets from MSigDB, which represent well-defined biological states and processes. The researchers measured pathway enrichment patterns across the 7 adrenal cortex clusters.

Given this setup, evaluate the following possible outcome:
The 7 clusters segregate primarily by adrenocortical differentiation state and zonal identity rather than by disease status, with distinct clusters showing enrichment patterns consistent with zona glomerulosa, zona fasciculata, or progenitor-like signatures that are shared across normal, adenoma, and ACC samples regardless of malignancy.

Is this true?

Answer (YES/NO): NO